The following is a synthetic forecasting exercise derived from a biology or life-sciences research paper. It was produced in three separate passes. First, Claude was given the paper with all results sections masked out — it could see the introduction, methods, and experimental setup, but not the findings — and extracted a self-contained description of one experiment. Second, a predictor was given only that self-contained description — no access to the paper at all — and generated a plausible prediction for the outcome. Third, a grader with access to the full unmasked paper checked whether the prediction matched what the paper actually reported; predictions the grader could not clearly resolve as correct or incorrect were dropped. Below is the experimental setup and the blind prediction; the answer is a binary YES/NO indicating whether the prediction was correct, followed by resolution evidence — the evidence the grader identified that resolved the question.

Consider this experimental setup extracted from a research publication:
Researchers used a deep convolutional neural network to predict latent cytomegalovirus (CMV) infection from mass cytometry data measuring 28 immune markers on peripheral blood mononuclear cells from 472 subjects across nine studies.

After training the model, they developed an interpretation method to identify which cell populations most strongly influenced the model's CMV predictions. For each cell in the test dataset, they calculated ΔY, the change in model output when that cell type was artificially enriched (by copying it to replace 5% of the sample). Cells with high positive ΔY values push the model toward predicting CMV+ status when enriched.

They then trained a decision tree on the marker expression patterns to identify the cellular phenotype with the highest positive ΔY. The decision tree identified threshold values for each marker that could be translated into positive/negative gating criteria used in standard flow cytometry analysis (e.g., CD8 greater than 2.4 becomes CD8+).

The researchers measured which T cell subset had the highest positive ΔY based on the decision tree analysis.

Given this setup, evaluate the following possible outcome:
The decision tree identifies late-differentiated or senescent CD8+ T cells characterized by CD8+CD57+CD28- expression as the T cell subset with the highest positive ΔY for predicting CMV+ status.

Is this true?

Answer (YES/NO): NO